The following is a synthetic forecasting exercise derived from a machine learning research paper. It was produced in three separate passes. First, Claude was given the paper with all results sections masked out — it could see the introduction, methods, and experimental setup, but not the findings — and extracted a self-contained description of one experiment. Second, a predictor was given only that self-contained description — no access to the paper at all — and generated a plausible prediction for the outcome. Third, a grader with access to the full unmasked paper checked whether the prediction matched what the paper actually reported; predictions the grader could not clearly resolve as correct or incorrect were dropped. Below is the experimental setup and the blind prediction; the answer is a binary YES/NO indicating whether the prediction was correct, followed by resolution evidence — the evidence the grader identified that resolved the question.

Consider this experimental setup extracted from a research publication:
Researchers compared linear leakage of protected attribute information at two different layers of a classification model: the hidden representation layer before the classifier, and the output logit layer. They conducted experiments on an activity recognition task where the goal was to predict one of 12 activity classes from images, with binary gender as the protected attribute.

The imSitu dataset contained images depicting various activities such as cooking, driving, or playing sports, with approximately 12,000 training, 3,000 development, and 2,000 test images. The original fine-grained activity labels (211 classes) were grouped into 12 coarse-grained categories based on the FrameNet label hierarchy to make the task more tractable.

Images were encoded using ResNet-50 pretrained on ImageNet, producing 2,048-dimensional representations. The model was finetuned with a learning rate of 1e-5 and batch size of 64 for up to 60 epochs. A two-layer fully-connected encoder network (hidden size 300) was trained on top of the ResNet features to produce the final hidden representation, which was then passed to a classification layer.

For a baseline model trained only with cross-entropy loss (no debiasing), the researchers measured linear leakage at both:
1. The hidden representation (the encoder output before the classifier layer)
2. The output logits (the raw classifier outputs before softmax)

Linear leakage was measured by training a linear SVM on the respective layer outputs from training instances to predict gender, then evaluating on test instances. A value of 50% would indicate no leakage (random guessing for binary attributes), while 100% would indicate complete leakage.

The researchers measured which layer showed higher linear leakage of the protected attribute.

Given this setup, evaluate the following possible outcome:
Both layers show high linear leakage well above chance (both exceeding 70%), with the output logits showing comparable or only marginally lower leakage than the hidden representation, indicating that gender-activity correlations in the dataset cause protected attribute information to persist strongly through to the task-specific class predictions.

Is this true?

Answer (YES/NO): NO